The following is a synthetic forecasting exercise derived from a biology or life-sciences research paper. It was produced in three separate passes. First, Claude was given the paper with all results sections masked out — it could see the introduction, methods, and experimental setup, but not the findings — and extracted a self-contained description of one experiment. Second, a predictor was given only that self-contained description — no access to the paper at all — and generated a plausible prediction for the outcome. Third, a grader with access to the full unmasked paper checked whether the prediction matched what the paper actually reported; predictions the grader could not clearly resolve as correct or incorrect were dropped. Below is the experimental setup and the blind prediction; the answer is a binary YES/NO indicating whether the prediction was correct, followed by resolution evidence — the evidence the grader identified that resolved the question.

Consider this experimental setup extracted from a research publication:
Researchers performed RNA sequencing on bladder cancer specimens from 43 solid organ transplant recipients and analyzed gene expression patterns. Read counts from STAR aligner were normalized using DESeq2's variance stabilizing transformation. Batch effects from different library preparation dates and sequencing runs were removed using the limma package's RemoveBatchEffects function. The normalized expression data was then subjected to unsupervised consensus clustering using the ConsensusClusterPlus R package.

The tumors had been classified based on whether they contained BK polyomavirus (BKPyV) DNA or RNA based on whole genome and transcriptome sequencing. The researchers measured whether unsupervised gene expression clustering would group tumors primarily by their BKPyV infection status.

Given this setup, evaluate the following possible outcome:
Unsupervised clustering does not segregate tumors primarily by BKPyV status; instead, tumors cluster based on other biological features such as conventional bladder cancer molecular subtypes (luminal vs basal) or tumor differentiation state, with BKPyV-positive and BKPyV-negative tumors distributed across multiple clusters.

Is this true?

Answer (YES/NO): NO